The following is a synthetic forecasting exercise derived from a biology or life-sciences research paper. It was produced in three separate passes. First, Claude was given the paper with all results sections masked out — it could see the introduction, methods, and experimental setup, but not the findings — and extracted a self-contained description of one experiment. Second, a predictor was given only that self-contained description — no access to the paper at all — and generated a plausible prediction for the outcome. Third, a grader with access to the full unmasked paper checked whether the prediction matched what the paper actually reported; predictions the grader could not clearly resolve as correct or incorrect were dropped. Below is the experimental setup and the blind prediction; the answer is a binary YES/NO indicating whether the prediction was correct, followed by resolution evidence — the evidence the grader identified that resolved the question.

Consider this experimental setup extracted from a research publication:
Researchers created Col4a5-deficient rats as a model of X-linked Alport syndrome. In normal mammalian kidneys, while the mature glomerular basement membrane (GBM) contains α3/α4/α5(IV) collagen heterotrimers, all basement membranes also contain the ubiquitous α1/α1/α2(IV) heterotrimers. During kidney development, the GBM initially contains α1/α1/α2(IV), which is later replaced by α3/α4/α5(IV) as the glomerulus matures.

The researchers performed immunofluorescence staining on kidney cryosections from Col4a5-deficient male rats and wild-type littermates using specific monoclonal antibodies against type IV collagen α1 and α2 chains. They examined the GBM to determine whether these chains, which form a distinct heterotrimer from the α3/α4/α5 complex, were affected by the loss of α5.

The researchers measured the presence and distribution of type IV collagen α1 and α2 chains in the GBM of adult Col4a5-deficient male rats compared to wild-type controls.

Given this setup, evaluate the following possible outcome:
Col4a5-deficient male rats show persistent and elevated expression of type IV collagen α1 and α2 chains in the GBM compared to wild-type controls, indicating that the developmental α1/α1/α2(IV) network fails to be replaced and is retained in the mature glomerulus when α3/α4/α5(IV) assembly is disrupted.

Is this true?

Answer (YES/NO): YES